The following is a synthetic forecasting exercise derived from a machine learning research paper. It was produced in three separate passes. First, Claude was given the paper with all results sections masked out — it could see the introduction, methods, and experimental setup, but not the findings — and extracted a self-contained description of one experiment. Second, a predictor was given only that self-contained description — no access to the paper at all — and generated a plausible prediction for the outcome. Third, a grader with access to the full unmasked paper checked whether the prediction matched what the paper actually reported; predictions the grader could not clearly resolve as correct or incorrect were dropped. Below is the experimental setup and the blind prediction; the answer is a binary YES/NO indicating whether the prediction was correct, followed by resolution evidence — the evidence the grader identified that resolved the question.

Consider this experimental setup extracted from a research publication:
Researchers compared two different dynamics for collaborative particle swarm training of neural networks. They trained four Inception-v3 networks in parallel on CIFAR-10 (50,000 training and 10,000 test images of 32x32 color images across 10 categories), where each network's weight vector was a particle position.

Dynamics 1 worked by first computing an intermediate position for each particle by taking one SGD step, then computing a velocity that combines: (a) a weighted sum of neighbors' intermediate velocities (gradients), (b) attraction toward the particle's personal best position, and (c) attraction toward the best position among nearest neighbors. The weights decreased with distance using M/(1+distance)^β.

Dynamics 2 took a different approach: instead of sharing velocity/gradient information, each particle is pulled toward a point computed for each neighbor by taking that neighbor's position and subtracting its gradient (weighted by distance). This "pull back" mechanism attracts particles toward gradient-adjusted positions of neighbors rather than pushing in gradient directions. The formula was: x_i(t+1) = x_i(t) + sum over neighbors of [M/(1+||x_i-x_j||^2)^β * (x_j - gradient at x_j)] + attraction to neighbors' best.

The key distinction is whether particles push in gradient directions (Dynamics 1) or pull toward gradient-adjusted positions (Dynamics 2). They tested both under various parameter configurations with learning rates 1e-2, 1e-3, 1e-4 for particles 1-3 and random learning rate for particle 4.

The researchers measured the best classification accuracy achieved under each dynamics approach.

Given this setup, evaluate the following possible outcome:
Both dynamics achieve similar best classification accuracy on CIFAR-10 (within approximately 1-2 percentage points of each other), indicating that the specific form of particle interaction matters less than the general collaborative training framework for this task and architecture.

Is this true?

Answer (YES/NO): NO